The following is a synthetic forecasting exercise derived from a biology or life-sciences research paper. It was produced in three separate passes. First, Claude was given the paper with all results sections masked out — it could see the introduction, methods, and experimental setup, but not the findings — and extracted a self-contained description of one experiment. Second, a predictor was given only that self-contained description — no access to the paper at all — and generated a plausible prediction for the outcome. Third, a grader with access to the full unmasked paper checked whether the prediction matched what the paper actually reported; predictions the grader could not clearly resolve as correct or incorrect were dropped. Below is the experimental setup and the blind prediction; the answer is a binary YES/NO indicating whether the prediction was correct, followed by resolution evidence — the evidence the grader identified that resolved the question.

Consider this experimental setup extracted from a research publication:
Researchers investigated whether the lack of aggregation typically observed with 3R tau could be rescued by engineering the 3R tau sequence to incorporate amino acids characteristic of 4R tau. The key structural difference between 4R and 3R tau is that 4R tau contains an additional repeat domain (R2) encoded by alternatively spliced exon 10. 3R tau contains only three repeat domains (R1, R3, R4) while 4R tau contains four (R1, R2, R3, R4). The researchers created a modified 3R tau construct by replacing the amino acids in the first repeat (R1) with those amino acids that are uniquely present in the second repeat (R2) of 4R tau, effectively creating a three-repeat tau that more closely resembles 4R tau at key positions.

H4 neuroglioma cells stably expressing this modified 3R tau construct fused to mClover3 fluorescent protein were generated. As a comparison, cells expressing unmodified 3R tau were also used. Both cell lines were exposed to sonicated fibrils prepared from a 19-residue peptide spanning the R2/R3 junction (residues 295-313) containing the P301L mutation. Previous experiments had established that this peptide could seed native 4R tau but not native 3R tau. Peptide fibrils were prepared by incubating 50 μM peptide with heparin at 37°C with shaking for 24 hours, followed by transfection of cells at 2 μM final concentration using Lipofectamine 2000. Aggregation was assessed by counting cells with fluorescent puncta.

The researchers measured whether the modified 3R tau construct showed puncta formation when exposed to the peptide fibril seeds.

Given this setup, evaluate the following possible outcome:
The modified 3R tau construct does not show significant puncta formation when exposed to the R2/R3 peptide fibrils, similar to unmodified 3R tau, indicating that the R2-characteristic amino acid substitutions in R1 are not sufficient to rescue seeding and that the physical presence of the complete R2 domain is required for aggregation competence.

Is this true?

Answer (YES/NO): NO